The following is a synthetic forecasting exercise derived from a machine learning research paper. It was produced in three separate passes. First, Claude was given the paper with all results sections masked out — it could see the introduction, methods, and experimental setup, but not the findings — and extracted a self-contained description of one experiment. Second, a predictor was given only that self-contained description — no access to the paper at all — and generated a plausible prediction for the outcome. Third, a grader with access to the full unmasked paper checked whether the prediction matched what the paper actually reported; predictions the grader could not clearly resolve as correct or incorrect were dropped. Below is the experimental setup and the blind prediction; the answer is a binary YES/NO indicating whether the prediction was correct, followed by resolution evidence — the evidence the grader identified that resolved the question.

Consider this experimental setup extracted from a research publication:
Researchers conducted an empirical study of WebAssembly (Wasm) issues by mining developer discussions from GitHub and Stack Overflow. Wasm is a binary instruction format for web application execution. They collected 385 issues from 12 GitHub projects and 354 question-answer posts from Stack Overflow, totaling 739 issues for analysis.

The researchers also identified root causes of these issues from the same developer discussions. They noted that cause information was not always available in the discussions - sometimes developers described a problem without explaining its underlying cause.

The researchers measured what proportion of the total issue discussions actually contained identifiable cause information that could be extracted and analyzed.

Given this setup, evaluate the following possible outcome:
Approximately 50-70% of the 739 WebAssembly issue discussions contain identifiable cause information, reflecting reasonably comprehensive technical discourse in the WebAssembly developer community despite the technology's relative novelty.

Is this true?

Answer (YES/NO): YES